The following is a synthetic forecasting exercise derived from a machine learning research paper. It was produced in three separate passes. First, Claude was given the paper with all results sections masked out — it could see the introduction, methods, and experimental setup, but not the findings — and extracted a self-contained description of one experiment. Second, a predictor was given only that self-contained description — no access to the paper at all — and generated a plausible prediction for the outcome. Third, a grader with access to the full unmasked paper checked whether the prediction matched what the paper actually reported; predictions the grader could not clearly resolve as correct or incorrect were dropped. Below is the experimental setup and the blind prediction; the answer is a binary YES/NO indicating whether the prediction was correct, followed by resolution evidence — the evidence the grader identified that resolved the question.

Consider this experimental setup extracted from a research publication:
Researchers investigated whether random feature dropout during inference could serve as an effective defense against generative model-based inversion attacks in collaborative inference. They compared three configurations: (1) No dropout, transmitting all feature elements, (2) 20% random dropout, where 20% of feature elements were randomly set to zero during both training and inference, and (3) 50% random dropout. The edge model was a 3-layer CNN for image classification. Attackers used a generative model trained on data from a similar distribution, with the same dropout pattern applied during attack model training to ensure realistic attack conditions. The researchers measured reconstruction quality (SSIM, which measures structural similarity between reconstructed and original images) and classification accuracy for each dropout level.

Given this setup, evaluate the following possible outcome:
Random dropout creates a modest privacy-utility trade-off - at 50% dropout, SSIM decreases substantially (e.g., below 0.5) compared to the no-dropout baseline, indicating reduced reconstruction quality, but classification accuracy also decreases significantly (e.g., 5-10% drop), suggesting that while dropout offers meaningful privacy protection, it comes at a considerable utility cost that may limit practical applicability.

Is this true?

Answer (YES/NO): NO